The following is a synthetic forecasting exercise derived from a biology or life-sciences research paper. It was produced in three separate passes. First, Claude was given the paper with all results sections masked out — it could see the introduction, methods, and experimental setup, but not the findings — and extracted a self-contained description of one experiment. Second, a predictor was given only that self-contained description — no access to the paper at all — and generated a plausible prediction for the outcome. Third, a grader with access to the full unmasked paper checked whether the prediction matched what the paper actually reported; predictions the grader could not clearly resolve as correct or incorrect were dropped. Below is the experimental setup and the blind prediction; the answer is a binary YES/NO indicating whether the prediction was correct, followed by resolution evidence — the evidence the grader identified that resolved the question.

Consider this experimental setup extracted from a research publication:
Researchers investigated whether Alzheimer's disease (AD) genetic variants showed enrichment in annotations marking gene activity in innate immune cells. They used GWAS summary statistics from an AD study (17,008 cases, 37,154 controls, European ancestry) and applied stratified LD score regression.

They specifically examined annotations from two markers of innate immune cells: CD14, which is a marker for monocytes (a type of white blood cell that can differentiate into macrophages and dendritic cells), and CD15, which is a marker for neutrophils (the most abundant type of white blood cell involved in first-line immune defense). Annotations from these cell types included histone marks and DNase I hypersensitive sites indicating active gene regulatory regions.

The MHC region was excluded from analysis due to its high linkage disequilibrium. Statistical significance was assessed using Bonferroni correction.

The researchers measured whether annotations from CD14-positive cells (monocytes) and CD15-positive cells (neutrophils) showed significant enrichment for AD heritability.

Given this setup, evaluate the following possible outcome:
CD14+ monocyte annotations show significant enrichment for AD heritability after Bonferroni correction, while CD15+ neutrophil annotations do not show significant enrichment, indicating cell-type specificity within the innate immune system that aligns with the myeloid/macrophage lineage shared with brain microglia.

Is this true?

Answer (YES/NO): NO